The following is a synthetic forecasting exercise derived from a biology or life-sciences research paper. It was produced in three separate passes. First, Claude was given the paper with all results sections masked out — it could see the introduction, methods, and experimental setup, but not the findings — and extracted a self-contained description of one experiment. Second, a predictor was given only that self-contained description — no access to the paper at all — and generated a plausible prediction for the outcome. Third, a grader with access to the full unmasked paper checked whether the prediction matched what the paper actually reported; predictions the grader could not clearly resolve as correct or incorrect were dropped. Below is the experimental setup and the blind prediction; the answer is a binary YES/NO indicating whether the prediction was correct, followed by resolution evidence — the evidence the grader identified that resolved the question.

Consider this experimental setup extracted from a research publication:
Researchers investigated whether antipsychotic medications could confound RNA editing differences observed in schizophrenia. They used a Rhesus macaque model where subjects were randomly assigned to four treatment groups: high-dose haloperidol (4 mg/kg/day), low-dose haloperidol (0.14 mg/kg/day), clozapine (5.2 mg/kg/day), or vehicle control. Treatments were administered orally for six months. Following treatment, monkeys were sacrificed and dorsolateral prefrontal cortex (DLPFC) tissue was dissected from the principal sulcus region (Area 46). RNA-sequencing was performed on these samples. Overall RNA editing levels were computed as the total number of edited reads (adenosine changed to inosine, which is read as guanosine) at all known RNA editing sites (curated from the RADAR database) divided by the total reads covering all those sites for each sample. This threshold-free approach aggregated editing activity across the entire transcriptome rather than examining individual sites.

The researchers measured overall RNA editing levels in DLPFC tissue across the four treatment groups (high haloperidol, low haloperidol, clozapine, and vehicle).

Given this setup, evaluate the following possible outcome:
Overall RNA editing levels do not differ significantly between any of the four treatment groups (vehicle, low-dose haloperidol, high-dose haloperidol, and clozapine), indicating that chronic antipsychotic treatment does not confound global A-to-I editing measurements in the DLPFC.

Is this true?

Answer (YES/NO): YES